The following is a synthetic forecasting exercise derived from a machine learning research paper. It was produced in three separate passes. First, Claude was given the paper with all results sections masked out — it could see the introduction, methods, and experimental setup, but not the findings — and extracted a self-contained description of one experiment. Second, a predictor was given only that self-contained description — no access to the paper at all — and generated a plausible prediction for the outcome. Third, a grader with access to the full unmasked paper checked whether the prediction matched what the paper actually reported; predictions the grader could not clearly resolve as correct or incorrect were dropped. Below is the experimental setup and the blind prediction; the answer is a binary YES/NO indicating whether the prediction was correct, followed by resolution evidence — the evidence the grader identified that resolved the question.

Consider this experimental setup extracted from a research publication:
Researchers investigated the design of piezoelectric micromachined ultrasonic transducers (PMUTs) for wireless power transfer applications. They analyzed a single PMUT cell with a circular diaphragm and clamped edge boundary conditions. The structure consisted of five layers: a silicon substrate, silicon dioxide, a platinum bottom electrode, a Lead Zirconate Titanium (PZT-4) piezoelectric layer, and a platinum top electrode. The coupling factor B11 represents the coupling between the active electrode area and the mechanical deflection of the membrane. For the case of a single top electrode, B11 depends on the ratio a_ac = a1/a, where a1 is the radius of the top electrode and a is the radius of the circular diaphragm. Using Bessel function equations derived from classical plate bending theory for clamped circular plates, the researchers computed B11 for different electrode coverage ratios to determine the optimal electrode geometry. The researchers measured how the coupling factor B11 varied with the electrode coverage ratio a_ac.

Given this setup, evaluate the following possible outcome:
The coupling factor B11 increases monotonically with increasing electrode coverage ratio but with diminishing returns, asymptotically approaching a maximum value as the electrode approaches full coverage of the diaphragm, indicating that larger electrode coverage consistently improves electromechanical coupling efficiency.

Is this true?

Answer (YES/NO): NO